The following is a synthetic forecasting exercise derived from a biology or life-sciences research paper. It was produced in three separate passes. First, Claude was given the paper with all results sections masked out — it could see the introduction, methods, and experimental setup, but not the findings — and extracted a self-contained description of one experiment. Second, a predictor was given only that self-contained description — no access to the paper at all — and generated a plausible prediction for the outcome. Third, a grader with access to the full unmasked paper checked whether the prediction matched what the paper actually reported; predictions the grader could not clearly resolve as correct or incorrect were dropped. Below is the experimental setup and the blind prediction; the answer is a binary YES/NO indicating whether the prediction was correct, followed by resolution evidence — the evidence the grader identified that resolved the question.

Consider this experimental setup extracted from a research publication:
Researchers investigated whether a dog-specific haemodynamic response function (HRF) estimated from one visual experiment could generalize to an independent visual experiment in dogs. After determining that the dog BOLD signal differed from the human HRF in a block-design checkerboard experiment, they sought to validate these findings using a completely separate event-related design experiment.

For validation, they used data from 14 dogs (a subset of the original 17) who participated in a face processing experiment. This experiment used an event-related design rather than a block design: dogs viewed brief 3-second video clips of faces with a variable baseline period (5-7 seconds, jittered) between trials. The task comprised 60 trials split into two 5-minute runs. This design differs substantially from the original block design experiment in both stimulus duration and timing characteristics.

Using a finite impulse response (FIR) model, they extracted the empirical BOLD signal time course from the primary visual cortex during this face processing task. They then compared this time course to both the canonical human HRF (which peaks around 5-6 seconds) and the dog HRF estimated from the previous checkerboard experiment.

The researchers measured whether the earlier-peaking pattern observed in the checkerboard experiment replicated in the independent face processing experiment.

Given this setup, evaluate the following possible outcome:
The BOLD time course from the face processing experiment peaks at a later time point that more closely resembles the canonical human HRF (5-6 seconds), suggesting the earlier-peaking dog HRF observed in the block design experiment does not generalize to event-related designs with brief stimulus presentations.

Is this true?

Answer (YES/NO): NO